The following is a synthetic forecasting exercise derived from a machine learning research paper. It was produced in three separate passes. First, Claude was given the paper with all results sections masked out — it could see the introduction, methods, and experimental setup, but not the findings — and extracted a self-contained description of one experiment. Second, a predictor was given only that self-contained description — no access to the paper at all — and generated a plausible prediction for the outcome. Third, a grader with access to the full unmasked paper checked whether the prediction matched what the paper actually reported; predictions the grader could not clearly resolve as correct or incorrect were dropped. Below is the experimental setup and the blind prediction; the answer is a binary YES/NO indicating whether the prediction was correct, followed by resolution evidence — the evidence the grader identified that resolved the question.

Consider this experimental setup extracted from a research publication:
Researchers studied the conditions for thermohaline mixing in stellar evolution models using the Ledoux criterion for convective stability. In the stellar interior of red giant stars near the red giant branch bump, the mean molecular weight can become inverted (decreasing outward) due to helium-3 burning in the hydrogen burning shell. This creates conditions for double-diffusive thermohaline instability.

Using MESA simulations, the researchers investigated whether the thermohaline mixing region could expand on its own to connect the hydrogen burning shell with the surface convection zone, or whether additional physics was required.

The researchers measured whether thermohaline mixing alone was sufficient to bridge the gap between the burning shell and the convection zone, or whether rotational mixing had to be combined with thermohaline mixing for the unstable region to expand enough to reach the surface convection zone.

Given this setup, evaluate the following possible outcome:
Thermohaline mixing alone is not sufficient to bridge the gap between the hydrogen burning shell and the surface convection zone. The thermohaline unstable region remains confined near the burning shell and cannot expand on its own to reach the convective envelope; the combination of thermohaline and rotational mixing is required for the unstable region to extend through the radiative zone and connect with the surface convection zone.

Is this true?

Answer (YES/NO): YES